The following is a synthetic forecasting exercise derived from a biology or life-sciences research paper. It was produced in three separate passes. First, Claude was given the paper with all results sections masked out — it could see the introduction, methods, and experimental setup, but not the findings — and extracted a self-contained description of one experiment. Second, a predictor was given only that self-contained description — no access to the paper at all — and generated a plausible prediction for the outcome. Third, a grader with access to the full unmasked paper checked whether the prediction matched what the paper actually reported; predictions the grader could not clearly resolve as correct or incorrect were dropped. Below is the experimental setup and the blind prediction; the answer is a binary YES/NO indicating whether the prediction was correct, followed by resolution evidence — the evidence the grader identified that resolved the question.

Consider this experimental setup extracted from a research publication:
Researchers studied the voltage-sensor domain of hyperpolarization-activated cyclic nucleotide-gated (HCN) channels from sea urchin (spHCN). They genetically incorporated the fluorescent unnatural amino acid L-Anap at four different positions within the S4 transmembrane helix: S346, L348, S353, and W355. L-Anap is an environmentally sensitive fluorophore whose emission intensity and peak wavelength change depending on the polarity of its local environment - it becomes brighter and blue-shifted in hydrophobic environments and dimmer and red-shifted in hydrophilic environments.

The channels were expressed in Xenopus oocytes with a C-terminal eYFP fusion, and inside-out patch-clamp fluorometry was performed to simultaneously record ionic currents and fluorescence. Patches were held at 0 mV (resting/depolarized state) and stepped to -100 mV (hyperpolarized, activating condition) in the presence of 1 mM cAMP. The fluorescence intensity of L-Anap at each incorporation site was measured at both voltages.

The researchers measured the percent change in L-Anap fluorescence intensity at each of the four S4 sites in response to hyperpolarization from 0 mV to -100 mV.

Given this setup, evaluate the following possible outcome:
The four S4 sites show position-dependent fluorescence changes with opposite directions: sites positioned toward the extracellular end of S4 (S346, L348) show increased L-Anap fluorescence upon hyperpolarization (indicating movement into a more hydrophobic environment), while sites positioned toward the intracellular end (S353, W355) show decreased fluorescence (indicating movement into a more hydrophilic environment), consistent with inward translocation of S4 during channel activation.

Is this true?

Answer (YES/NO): NO